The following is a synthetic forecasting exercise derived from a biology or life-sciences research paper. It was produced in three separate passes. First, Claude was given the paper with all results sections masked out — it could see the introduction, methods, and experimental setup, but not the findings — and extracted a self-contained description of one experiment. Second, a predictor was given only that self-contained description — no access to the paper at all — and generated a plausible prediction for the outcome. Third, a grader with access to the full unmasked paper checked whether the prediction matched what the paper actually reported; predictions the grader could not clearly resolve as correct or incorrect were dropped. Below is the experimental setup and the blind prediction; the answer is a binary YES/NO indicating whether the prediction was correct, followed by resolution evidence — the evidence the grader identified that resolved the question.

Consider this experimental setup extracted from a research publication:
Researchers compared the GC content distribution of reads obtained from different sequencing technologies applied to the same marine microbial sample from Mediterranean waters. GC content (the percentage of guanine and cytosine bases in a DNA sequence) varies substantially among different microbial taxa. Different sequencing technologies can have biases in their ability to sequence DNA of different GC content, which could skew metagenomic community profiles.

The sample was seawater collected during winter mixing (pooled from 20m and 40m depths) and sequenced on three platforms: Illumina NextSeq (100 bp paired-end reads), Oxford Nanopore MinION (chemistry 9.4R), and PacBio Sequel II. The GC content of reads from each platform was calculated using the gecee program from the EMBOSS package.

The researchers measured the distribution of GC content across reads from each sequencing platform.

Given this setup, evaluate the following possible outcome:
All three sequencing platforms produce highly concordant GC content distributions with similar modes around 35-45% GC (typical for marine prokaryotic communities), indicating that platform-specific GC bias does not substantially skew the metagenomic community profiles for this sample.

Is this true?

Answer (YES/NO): NO